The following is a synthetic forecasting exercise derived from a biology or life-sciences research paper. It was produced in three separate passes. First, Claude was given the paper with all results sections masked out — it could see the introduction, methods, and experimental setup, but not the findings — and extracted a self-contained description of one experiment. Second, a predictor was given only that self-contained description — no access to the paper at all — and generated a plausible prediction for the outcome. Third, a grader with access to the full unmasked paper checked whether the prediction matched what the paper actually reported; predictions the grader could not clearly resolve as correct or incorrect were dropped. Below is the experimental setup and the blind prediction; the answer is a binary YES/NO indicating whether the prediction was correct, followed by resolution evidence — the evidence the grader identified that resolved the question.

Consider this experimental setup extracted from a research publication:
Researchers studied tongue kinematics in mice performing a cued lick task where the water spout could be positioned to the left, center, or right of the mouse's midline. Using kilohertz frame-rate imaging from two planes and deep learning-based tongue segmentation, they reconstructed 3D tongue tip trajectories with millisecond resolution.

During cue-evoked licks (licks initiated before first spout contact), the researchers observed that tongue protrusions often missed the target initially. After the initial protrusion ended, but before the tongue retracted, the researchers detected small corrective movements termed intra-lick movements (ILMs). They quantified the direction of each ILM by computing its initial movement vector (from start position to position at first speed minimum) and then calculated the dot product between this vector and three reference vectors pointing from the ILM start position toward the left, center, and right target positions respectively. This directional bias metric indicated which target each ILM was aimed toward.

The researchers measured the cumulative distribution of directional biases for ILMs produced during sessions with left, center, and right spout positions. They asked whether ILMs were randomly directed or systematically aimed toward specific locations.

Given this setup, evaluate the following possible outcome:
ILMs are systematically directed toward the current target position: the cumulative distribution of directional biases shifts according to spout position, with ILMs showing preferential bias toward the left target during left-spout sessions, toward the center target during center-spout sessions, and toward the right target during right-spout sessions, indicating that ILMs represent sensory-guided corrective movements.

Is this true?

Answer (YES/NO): YES